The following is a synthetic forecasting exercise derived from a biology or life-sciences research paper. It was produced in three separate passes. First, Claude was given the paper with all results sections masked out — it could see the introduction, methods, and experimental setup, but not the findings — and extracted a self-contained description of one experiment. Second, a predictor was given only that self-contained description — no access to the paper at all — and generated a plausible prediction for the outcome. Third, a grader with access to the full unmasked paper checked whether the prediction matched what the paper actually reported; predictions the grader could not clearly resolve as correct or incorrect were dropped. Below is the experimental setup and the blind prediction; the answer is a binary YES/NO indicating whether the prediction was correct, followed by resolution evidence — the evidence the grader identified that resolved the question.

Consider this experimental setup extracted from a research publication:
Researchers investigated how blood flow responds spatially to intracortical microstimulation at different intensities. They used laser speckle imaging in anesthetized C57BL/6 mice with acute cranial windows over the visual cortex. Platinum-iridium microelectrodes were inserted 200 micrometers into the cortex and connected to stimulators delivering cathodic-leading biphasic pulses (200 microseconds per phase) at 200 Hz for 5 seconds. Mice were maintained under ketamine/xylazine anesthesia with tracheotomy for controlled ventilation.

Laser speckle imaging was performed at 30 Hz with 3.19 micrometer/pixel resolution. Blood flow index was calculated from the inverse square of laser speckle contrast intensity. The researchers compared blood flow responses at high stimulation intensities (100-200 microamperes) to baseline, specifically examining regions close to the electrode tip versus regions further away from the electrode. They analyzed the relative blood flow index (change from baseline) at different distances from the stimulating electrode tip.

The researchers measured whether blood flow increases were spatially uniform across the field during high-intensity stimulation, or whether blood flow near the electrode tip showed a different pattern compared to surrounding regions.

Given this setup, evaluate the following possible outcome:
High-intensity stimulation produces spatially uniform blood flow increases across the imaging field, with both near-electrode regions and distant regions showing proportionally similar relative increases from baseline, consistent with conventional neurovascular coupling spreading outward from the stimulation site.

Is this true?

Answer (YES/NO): NO